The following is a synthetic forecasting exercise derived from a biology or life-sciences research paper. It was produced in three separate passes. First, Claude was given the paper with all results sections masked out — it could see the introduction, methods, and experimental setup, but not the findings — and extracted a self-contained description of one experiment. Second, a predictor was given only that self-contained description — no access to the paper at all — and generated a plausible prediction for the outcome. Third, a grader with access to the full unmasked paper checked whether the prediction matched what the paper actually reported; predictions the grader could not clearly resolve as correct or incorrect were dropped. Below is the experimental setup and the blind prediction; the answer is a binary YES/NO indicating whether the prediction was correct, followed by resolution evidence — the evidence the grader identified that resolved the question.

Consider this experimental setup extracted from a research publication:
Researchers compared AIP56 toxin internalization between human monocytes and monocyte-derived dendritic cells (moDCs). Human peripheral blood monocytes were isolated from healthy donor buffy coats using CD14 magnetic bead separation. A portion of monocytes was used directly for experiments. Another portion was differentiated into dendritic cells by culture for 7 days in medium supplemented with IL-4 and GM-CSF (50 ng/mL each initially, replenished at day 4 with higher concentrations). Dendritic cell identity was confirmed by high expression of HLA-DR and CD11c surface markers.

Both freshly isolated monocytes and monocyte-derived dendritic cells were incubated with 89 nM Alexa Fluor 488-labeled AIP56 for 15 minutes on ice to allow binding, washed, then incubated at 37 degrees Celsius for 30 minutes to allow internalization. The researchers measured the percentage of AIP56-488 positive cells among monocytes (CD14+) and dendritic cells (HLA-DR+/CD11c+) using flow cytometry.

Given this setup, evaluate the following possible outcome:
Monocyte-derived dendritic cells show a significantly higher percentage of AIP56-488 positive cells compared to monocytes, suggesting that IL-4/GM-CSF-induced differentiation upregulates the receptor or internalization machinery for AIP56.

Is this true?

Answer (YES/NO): NO